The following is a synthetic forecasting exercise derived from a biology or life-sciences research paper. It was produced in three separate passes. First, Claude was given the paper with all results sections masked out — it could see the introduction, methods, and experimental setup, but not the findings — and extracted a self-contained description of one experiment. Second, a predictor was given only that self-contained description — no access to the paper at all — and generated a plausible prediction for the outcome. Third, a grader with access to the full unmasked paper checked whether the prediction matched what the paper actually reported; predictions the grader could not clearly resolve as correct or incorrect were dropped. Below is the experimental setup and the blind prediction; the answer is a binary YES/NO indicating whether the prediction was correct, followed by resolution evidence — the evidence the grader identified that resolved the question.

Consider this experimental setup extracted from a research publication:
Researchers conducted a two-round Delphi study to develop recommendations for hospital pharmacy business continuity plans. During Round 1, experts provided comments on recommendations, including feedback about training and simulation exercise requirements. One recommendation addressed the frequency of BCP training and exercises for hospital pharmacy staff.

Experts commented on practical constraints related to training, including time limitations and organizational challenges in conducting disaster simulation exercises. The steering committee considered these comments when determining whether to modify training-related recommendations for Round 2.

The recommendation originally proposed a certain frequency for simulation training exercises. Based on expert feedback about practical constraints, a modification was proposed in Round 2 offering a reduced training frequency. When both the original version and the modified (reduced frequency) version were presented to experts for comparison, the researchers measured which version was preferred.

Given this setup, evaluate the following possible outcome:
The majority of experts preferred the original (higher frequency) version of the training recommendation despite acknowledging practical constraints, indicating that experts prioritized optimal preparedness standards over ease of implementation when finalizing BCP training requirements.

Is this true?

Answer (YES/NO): NO